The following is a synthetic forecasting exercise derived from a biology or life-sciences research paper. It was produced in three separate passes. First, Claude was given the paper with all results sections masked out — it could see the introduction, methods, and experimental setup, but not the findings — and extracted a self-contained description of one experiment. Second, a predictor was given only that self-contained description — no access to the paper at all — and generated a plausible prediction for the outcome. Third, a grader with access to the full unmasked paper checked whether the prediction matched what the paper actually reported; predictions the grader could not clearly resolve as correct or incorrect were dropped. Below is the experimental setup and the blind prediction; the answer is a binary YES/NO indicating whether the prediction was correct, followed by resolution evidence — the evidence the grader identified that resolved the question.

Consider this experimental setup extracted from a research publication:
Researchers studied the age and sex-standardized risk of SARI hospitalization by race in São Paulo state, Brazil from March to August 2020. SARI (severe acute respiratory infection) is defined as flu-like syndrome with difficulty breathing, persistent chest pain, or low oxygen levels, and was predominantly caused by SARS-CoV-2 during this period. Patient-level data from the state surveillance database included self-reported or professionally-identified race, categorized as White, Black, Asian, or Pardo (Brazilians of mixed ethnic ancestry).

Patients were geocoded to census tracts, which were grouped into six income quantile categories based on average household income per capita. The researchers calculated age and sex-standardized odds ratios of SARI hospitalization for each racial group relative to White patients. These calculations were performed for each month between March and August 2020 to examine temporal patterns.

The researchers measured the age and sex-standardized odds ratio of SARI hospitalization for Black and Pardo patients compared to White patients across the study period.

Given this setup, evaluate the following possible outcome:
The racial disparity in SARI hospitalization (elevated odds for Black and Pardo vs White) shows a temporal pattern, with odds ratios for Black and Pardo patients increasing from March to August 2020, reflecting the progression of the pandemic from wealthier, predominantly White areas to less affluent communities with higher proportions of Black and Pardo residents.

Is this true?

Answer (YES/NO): YES